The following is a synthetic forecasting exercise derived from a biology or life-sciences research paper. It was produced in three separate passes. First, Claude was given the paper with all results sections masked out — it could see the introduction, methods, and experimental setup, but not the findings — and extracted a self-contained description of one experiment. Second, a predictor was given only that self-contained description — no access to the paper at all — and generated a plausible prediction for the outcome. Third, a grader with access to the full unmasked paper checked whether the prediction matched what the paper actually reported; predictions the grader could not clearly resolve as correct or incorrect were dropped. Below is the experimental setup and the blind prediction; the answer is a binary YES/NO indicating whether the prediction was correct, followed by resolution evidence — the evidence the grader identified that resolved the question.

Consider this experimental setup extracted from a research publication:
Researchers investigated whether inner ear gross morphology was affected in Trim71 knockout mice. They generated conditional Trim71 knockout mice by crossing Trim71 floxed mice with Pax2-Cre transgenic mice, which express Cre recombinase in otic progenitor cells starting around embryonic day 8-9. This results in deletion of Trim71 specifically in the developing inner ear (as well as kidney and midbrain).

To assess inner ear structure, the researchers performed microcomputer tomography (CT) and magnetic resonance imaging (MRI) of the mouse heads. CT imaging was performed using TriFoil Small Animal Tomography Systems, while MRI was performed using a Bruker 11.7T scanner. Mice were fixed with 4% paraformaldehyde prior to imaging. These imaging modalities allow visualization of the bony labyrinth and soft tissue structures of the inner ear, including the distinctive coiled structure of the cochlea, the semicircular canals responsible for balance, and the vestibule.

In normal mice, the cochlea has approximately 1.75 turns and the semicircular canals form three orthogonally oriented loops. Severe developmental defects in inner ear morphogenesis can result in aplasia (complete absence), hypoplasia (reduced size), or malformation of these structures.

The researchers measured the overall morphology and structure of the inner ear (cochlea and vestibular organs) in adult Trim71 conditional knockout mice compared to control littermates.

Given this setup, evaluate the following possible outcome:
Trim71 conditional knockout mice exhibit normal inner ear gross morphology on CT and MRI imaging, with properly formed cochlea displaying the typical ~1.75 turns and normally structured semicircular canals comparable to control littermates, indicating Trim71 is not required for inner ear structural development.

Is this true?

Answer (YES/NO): YES